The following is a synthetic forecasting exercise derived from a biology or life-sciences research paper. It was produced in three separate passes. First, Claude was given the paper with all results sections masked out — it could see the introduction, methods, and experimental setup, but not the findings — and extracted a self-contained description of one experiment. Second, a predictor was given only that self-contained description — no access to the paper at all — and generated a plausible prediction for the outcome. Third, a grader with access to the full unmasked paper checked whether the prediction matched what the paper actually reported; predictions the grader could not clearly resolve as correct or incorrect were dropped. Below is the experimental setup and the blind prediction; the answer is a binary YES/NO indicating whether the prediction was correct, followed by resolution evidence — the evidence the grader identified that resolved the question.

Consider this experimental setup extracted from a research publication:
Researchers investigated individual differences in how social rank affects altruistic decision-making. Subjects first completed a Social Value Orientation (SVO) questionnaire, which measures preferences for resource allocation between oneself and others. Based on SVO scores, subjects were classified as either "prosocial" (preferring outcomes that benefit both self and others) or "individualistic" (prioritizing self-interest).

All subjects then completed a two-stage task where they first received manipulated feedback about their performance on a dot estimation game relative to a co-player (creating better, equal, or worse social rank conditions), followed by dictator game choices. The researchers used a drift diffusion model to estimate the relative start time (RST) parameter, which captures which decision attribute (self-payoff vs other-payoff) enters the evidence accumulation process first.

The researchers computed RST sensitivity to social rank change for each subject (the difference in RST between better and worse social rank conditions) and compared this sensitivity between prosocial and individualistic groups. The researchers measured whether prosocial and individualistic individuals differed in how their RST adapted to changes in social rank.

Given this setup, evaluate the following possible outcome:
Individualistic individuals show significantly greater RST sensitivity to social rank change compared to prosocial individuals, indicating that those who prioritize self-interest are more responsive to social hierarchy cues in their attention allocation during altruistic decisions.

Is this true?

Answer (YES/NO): NO